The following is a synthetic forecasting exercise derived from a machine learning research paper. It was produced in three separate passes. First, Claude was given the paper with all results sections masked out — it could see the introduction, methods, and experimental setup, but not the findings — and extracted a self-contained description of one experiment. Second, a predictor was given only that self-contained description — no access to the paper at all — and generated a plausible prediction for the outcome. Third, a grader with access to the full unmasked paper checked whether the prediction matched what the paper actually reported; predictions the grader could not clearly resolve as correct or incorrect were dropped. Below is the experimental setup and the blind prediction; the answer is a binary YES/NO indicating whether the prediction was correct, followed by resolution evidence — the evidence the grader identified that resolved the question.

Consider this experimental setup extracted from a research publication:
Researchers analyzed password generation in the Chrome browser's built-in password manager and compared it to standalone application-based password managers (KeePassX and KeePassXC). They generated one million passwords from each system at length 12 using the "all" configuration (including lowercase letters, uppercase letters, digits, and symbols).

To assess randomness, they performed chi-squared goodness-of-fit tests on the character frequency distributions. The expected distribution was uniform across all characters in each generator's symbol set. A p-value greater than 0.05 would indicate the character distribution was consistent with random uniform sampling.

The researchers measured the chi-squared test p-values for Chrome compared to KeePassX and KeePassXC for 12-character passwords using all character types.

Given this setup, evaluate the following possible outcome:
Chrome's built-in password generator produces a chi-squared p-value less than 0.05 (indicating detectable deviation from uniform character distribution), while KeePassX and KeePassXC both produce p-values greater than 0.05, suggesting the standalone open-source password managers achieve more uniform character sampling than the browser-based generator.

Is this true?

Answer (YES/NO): NO